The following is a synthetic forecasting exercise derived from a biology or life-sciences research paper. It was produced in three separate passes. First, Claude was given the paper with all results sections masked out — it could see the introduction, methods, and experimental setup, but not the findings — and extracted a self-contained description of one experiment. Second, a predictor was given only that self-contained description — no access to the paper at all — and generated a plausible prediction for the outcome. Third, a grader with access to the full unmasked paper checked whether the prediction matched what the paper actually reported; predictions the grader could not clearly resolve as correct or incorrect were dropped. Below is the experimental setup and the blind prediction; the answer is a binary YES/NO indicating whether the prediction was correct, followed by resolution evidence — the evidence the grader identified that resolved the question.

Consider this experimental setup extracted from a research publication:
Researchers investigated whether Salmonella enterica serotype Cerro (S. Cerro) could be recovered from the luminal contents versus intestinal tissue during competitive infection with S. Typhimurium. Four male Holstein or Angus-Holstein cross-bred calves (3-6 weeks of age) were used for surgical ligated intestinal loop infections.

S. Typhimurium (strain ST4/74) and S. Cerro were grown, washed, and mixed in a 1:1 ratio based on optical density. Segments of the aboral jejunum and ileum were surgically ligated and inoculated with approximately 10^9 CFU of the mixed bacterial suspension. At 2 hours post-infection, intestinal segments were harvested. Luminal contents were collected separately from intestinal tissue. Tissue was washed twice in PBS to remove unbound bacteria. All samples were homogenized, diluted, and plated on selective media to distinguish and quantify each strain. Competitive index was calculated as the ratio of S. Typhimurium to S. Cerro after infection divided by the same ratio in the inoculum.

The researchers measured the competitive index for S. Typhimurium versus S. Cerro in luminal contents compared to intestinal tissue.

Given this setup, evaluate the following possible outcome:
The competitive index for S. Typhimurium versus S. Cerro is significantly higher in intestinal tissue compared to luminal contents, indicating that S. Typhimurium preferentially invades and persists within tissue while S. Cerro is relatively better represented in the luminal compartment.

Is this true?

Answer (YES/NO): YES